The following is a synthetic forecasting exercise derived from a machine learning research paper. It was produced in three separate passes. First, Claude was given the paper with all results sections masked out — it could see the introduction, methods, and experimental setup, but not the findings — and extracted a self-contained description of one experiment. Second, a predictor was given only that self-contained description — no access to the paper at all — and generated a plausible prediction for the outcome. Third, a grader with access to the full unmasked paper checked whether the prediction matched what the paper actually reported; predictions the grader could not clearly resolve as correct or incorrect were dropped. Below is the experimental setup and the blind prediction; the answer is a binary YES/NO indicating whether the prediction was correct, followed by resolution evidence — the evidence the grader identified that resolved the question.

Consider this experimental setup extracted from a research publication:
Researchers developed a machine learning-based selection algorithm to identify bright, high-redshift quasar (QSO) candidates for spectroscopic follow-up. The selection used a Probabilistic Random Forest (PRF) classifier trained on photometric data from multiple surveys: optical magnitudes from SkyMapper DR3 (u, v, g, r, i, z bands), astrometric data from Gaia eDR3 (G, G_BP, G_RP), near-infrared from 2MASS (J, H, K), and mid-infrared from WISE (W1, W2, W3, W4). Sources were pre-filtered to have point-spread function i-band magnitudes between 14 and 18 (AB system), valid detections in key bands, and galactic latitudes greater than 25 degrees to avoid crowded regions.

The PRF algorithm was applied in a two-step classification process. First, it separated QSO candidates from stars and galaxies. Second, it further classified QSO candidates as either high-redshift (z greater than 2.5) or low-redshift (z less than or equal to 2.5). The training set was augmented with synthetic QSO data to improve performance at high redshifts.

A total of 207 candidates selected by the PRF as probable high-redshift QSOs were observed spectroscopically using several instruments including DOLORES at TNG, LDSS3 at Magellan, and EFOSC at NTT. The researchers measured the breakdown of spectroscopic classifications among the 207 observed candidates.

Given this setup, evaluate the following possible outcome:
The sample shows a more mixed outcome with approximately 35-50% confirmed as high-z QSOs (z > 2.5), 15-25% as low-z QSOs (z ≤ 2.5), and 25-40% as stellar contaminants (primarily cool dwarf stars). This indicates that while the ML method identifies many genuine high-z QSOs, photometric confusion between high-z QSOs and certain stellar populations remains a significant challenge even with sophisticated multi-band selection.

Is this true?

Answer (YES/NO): NO